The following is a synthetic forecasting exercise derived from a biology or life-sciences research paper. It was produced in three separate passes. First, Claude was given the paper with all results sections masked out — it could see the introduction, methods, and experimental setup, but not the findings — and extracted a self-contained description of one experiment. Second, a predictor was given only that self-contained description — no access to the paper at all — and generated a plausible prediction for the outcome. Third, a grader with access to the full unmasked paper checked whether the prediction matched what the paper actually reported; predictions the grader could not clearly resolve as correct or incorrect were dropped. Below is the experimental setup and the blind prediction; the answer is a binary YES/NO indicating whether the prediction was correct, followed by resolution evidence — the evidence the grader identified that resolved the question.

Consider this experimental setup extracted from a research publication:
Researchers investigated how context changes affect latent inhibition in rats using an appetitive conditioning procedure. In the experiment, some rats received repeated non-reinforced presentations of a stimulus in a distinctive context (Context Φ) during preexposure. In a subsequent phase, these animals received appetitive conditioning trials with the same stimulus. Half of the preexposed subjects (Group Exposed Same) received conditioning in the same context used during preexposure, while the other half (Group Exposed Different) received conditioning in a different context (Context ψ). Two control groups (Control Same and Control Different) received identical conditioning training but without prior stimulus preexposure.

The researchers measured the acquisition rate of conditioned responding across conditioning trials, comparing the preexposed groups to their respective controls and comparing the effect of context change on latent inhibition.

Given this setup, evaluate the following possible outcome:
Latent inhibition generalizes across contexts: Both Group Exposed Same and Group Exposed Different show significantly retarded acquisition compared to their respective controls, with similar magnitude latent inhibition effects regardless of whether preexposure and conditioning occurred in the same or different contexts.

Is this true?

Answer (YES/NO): NO